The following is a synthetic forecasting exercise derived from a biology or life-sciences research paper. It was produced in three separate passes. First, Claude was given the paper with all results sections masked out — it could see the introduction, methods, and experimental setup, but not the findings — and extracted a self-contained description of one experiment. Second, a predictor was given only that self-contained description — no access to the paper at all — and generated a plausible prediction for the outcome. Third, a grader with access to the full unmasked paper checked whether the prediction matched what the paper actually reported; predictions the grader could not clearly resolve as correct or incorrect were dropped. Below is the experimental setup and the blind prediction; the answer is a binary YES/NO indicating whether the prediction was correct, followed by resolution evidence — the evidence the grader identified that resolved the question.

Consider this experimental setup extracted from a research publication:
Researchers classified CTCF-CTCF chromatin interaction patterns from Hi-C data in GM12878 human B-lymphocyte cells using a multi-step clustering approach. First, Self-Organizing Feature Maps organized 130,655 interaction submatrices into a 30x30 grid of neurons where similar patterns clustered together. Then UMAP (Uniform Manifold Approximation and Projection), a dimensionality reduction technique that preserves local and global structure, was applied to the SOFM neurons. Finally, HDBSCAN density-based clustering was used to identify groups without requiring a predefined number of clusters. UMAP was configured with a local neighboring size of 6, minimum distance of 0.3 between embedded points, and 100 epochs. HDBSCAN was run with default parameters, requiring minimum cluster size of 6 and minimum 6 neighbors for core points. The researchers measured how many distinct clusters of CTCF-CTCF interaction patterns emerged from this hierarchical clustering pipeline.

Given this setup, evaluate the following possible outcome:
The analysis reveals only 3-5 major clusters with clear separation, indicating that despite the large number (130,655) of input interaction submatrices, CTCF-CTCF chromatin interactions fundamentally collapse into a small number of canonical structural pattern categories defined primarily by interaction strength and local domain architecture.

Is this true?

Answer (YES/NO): NO